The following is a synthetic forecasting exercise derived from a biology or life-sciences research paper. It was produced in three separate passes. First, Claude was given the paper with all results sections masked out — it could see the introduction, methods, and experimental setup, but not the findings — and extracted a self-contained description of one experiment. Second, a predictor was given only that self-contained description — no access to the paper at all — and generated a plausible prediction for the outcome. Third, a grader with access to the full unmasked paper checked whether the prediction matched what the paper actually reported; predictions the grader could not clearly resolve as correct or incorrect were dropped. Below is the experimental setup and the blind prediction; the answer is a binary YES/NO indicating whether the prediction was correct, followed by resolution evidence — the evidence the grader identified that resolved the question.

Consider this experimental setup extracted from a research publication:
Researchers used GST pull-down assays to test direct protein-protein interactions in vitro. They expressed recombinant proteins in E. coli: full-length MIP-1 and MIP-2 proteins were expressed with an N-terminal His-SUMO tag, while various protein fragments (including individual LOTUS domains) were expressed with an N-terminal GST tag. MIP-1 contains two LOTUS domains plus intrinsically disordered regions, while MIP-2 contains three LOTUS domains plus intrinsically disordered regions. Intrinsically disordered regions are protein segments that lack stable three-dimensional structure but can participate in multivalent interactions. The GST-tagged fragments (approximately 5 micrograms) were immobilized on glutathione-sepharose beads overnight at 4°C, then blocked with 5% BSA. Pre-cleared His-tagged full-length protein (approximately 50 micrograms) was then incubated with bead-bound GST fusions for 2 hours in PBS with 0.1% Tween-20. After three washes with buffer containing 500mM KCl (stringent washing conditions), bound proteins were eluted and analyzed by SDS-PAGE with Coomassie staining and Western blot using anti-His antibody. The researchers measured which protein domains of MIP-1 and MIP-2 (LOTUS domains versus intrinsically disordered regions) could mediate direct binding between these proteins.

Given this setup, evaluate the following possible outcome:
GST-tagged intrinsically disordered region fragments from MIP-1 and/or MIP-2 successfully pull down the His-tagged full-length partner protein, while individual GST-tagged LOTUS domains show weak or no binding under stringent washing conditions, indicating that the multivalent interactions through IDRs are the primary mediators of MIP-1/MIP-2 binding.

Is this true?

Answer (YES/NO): NO